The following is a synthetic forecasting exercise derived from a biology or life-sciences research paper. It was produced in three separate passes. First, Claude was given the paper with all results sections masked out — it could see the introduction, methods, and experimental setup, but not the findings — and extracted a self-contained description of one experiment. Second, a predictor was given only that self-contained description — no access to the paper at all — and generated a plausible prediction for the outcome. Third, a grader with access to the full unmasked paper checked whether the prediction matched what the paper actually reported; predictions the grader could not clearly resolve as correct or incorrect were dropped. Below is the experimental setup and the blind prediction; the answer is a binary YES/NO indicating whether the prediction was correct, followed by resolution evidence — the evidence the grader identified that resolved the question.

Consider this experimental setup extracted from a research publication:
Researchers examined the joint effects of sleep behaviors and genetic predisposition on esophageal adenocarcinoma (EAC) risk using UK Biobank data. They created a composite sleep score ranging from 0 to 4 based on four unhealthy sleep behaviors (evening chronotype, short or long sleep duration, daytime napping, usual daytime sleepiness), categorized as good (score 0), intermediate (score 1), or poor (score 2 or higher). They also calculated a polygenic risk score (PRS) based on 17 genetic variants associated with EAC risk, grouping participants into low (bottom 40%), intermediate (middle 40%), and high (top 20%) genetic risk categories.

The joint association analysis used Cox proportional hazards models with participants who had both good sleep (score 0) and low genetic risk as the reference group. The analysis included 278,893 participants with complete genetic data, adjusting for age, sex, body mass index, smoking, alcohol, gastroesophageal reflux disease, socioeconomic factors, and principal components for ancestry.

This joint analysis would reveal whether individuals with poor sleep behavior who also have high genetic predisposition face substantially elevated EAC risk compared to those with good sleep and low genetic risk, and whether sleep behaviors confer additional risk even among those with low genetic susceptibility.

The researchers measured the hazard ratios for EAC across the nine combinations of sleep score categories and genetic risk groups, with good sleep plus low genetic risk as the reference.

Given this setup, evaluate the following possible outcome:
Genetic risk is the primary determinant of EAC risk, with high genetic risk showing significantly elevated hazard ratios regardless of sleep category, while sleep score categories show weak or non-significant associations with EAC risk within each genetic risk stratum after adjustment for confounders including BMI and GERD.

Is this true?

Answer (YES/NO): NO